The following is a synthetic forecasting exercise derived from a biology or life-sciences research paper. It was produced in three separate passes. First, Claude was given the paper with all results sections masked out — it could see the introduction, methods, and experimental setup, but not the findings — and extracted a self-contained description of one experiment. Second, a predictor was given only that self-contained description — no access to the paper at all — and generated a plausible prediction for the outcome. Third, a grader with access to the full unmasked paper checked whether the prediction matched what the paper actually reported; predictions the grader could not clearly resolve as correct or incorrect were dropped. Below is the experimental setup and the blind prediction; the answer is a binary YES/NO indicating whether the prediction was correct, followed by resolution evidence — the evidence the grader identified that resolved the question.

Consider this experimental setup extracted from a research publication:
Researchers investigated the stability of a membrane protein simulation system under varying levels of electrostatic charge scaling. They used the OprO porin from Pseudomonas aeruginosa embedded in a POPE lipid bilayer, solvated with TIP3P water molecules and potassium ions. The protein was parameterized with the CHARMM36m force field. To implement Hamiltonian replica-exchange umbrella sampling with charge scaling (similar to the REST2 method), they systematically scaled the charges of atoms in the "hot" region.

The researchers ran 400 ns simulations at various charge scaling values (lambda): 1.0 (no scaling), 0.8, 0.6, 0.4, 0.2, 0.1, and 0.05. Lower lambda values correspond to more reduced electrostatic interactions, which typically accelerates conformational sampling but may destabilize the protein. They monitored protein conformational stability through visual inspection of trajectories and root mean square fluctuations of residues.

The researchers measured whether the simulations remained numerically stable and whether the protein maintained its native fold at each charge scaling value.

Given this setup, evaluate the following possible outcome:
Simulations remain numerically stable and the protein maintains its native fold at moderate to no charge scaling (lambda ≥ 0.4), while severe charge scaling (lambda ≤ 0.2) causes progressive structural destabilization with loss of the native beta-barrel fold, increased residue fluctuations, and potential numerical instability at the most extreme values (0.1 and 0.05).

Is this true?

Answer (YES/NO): NO